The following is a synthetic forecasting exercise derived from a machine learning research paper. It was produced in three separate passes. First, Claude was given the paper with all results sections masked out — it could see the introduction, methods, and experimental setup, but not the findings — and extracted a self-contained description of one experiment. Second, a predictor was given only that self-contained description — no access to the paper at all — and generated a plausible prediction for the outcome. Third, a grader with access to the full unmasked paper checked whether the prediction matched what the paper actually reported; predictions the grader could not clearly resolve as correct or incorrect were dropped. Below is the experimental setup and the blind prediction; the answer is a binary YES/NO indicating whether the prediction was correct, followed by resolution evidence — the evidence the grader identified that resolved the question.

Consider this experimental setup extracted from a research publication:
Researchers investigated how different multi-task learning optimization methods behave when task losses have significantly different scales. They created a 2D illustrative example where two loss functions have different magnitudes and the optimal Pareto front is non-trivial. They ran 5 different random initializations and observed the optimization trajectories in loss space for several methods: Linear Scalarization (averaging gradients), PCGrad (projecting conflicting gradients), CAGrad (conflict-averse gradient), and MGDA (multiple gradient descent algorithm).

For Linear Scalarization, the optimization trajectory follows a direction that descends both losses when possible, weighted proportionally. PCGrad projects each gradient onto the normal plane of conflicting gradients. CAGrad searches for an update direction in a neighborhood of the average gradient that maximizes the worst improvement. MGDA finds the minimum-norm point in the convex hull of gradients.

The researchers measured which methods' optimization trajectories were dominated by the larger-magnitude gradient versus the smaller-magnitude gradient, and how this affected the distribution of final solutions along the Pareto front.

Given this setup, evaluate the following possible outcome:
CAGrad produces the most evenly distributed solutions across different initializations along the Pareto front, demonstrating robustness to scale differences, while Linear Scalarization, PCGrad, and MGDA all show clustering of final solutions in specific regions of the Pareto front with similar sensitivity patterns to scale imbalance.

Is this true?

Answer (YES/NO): NO